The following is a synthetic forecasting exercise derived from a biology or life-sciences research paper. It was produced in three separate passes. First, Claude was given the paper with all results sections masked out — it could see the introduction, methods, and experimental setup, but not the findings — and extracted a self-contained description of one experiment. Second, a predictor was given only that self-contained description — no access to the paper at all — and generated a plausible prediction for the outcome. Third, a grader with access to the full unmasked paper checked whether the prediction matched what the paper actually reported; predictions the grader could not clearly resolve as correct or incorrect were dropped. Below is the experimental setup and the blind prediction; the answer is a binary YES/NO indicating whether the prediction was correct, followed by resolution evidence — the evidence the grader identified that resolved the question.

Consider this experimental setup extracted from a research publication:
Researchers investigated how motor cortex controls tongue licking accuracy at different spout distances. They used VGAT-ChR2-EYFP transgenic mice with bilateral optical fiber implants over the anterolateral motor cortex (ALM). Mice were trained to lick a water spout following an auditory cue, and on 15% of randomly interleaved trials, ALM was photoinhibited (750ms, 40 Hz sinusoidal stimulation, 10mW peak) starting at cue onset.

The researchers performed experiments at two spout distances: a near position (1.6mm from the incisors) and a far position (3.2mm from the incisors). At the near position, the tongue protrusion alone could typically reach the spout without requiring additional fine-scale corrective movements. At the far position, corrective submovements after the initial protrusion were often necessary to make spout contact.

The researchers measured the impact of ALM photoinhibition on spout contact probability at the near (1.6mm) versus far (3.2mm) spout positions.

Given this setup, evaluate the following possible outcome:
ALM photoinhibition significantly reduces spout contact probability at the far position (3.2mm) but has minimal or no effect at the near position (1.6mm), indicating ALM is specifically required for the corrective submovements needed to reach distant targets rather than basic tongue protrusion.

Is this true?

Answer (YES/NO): YES